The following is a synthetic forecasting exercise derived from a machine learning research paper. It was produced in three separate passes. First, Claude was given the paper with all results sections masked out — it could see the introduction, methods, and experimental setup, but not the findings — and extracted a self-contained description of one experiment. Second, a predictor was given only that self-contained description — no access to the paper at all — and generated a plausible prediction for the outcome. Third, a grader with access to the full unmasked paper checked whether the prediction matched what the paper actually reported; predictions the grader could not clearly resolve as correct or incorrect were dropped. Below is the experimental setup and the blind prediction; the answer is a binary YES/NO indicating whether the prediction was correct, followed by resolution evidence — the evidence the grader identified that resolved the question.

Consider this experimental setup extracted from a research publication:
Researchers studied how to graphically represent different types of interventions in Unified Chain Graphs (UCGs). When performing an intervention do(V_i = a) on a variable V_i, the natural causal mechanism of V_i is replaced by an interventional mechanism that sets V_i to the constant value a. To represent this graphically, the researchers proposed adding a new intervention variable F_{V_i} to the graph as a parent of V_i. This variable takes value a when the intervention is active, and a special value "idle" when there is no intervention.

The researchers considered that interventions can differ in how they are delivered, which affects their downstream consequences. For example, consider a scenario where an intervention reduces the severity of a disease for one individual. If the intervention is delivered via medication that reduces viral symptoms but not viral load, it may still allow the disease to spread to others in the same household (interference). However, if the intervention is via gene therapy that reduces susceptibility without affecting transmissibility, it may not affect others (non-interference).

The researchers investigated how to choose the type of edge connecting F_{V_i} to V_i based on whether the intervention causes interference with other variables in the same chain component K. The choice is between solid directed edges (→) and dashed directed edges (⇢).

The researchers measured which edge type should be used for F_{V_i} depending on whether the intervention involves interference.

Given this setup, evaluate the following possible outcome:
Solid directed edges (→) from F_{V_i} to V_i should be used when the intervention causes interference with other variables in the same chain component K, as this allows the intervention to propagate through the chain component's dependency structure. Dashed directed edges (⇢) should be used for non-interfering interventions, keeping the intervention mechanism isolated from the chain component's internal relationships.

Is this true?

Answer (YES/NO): YES